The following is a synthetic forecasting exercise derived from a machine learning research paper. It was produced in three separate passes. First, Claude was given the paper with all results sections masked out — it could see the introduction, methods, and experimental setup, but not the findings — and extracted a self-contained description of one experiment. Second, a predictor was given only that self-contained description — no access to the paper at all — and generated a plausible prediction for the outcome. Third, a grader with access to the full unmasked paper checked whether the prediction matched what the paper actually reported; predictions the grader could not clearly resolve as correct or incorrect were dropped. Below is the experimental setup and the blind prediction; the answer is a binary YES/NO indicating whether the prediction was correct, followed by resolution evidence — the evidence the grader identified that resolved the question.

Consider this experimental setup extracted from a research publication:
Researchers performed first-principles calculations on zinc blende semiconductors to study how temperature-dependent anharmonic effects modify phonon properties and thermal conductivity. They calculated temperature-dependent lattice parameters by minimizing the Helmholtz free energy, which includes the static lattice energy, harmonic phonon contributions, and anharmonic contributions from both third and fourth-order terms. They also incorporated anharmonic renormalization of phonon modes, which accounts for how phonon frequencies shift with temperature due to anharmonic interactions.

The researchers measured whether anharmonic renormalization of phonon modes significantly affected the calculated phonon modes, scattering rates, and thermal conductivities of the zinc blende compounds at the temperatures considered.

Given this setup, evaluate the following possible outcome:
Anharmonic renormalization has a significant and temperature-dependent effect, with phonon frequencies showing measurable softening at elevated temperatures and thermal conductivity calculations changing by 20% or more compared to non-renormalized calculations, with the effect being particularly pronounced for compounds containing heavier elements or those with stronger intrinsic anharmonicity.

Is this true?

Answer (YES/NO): NO